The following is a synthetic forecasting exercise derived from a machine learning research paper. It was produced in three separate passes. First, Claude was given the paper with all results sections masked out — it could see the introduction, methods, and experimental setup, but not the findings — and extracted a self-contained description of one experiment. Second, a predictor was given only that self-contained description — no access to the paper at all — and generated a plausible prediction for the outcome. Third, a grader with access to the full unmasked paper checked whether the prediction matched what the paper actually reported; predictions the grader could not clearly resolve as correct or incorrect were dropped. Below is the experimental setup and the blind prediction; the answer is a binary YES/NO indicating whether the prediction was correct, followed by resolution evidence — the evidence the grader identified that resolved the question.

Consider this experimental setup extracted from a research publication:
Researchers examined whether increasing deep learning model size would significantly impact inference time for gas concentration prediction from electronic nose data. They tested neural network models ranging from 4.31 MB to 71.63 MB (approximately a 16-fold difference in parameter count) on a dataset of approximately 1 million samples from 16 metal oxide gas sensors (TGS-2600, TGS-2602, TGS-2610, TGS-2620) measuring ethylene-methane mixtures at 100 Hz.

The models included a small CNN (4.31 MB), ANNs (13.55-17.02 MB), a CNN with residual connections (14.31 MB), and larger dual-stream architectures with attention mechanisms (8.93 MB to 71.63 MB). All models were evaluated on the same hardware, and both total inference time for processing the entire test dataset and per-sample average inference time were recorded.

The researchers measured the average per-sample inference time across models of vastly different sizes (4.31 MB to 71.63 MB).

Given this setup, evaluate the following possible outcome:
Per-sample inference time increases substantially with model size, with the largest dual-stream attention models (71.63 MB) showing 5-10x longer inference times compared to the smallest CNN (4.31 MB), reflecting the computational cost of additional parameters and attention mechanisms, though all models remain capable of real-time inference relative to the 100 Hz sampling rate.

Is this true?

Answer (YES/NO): NO